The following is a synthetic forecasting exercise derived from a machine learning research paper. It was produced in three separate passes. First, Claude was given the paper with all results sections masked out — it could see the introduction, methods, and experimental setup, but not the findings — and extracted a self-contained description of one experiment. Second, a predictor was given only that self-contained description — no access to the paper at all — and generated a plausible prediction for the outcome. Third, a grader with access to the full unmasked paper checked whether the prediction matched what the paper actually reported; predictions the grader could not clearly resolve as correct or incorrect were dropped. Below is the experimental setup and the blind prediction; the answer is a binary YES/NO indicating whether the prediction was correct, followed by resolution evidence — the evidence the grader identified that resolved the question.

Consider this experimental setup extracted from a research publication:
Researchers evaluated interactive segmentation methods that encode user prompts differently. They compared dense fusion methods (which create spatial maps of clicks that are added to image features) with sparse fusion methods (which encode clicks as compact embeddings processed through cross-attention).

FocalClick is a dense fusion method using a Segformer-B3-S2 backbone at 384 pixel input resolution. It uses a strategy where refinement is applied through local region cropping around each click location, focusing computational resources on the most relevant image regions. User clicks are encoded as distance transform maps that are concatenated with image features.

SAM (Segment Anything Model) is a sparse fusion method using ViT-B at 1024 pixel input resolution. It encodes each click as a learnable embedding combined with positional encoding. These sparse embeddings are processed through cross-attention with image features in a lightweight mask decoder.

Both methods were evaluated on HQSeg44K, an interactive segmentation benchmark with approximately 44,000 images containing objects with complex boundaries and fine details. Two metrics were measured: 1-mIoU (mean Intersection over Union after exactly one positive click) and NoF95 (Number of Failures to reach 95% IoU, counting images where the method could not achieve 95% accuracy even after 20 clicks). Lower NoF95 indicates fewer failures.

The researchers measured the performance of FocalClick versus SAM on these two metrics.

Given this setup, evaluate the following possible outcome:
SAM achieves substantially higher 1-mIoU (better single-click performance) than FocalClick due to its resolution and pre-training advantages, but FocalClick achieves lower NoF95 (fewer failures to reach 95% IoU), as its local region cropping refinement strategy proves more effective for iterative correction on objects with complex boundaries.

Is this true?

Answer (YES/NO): NO